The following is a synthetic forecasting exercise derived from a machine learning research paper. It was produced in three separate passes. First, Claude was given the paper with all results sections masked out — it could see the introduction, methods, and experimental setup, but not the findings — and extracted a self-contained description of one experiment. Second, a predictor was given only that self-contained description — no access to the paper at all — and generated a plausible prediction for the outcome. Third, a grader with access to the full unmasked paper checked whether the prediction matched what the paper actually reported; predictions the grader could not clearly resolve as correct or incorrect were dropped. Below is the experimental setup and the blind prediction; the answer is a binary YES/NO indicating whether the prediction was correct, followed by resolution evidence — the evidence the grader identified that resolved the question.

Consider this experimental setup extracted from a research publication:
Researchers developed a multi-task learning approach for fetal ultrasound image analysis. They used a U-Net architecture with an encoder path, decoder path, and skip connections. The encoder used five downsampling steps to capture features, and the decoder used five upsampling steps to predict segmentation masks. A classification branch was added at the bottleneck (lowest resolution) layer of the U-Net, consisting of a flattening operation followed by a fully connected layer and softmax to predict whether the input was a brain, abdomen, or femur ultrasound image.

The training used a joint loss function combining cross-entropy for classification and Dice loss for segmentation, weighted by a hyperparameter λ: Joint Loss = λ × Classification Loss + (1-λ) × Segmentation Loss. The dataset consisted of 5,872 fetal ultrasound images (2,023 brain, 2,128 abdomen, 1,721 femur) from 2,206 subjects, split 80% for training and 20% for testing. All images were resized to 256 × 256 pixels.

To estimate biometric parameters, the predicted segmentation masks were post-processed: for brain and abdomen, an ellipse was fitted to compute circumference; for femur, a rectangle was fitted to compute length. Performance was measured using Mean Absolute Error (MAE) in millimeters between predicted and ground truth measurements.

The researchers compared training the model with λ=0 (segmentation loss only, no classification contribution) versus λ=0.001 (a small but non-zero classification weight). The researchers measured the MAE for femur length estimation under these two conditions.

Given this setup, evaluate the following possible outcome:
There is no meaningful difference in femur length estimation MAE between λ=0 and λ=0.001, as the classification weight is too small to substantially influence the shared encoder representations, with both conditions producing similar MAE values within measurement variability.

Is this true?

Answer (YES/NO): NO